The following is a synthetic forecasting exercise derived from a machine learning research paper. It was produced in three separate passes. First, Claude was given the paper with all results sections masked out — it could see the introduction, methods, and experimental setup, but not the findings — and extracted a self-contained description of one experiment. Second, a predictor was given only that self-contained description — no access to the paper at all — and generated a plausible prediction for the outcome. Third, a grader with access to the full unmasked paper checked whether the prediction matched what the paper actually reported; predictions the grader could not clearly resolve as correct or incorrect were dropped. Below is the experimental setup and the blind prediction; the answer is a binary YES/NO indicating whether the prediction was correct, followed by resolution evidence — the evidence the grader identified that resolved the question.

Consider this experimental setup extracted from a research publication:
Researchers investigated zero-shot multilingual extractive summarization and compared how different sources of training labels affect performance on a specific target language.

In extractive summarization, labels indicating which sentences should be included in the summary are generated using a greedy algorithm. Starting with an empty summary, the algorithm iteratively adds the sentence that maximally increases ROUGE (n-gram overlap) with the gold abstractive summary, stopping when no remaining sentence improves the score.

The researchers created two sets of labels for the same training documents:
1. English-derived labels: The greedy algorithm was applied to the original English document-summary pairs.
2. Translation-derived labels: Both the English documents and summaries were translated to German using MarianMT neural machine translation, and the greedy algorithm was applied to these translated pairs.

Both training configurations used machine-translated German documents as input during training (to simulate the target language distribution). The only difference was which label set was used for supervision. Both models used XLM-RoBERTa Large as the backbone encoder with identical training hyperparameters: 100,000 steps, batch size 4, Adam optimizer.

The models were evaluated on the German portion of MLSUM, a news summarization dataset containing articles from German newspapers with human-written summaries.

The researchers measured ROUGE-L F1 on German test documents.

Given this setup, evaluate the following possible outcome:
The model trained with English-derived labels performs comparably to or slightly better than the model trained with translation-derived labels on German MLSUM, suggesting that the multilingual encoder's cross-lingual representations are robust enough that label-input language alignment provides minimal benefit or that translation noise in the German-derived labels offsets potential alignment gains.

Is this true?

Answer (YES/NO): NO